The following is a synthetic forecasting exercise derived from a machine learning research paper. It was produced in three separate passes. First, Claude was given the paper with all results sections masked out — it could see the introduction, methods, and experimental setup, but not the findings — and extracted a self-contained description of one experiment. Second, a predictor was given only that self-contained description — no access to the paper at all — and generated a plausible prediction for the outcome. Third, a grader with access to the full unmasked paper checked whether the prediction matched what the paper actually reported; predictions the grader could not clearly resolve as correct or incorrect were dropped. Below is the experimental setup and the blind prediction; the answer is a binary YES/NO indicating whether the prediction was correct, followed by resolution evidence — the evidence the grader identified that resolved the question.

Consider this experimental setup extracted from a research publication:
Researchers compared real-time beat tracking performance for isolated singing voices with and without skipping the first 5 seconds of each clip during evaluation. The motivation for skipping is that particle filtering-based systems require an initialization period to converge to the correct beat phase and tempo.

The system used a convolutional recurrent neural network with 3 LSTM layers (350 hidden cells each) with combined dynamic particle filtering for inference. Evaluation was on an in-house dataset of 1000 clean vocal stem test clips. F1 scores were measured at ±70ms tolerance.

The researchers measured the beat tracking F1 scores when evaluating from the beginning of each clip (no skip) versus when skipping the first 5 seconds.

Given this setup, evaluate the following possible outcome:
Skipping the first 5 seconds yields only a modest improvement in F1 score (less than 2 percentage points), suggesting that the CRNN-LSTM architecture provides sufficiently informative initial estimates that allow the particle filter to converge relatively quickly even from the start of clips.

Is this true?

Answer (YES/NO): YES